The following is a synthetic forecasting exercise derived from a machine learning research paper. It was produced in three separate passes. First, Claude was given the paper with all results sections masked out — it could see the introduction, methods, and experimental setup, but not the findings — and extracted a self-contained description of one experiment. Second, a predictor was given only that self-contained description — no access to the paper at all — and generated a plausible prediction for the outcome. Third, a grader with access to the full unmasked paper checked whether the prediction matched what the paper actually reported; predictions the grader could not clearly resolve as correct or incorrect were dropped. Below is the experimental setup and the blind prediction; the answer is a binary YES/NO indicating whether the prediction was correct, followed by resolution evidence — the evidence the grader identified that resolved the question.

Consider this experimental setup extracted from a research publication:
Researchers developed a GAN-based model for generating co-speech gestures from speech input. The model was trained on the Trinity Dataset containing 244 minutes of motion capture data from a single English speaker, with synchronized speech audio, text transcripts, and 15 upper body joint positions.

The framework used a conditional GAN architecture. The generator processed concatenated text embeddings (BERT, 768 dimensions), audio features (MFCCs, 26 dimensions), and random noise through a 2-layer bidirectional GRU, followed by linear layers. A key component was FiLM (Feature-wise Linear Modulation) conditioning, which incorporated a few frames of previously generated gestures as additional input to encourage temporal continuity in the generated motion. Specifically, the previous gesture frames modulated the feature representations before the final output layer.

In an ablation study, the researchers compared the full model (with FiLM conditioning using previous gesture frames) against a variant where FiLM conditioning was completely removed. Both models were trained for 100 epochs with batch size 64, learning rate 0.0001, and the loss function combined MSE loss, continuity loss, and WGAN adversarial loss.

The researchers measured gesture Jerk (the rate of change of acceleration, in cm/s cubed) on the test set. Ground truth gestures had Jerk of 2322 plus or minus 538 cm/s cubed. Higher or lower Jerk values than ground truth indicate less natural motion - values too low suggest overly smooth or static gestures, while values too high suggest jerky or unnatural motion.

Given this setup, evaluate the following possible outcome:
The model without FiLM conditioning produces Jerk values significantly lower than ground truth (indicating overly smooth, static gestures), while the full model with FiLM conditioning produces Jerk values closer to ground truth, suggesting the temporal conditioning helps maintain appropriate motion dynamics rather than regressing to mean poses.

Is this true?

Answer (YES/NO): NO